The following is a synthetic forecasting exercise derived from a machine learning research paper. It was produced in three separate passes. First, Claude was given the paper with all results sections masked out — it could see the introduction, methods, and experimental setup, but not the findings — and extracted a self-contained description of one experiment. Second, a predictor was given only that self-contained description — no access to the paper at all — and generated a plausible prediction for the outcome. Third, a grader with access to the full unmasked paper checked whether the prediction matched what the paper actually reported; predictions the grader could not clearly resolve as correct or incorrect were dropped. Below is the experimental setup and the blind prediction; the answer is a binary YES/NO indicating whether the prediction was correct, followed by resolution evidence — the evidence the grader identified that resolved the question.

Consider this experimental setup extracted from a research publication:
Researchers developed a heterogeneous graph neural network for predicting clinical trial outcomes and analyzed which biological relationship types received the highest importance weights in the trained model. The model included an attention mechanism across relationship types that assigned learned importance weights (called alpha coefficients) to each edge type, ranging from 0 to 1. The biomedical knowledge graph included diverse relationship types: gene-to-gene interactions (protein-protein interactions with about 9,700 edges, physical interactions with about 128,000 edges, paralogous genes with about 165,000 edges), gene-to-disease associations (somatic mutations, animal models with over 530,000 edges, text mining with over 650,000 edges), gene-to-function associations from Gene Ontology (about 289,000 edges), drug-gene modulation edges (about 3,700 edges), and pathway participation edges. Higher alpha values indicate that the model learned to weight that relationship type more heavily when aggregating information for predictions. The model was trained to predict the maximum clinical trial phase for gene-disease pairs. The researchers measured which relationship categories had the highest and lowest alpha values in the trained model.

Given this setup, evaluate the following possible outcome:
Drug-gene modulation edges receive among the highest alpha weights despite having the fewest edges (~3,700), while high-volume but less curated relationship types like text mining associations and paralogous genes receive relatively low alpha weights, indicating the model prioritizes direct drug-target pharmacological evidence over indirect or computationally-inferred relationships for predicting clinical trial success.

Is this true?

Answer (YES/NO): NO